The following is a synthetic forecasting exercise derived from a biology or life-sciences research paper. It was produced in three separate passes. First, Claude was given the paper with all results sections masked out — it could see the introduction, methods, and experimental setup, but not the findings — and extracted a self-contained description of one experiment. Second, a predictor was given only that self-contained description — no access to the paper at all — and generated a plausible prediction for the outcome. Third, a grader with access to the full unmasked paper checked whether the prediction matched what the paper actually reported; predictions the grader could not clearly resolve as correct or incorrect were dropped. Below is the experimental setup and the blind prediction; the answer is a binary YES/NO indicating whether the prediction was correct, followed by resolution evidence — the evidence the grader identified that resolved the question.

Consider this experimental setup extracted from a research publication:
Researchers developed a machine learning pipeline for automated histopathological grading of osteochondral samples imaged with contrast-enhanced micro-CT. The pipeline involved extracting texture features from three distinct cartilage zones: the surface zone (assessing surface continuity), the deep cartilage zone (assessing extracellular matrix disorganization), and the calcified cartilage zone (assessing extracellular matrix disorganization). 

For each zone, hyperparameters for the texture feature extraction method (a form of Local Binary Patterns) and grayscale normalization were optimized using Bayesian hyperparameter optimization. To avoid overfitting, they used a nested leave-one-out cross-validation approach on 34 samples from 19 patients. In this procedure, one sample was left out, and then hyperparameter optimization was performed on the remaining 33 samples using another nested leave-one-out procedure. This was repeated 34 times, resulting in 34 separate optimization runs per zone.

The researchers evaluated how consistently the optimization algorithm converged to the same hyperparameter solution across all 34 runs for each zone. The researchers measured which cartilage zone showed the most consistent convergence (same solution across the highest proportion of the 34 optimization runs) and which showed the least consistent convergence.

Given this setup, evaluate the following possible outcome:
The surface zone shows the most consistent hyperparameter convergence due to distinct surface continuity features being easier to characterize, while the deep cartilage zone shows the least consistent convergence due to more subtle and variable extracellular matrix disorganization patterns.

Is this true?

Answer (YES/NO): NO